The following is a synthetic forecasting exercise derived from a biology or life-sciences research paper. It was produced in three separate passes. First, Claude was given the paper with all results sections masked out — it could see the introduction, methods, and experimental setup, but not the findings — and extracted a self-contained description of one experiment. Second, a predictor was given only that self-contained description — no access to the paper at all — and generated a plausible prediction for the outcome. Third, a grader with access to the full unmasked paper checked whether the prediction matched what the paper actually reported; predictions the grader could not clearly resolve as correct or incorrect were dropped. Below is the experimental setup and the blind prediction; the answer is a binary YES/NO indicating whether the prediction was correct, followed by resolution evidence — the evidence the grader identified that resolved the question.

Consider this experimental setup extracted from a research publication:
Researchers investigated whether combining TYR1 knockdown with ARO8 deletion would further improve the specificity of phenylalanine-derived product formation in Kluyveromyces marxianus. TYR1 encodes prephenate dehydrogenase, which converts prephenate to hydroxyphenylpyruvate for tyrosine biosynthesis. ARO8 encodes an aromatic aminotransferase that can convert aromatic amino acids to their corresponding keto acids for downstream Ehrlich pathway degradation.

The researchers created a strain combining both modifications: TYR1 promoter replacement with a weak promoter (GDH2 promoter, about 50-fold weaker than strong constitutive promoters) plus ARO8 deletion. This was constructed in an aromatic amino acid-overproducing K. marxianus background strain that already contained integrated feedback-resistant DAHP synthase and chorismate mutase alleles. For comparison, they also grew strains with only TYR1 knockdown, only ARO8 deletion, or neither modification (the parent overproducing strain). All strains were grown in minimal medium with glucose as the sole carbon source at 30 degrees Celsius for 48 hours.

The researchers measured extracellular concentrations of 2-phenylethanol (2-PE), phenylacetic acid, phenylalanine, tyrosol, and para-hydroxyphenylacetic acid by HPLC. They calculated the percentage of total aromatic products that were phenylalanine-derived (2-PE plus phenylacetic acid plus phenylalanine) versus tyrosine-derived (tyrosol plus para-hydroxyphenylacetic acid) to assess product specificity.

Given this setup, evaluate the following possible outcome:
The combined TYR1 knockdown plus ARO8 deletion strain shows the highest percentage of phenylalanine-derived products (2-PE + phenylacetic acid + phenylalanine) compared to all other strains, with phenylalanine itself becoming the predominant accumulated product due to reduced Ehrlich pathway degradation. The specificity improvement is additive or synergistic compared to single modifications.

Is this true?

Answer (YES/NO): NO